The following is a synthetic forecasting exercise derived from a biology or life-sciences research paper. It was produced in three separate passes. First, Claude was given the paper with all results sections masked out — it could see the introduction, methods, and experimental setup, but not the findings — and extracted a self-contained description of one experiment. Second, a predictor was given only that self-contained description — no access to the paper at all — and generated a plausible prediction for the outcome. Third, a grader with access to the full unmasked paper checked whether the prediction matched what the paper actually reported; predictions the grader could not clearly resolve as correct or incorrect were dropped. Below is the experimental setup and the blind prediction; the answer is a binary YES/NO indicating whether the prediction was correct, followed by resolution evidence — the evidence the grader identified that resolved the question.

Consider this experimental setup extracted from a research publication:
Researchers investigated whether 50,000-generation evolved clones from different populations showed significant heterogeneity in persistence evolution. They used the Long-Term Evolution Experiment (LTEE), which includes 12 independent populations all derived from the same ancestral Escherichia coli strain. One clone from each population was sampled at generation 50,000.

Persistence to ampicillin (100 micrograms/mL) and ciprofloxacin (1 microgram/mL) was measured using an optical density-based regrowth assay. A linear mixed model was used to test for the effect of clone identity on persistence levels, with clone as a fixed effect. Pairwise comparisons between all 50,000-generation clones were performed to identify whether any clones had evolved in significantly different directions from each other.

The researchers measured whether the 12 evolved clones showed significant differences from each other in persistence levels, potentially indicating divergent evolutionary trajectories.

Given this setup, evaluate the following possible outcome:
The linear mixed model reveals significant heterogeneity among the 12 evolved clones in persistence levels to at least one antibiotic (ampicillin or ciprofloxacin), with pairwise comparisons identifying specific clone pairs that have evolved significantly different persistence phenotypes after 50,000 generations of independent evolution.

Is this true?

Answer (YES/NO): YES